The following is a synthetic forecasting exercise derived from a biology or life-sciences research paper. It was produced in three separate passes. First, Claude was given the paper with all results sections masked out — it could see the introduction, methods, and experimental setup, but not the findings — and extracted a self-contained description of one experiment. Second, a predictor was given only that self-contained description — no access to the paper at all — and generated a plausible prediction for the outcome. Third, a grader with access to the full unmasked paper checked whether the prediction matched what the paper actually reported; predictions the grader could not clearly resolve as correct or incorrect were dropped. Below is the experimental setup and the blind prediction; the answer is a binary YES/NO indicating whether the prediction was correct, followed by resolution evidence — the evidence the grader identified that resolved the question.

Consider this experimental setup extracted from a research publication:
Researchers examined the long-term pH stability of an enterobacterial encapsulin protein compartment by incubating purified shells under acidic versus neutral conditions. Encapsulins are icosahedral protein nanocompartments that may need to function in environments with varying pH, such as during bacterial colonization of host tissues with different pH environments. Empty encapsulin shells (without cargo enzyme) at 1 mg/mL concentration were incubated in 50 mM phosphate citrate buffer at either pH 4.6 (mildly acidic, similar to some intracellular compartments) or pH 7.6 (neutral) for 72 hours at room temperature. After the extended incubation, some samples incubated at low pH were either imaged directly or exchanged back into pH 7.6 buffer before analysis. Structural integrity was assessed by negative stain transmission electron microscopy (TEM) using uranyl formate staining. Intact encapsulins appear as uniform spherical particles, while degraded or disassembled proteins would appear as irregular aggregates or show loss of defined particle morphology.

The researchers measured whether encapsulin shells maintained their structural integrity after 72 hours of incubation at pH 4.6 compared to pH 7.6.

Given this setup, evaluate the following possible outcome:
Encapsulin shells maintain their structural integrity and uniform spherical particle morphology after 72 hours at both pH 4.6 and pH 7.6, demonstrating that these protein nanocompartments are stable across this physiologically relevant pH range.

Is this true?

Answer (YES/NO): YES